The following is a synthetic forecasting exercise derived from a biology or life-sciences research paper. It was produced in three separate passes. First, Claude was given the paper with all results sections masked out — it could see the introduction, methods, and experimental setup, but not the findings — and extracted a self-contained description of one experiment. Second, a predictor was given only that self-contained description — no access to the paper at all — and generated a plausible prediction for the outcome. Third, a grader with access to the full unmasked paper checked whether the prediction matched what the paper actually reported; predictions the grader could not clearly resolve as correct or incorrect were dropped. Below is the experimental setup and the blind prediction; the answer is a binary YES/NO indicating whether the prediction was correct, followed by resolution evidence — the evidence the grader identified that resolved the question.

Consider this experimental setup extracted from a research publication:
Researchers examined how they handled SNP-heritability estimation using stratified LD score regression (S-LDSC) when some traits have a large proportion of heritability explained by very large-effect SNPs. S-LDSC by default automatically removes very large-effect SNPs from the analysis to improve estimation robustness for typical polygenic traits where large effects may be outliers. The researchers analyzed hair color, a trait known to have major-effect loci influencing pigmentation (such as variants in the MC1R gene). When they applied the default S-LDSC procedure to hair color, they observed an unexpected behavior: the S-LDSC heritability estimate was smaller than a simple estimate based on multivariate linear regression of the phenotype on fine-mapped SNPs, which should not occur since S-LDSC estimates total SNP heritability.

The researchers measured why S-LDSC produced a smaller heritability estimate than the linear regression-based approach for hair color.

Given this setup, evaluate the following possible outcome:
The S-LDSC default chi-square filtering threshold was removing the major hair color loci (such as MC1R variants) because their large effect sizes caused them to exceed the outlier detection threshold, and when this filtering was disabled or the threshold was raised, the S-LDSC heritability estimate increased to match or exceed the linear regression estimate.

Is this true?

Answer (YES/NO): YES